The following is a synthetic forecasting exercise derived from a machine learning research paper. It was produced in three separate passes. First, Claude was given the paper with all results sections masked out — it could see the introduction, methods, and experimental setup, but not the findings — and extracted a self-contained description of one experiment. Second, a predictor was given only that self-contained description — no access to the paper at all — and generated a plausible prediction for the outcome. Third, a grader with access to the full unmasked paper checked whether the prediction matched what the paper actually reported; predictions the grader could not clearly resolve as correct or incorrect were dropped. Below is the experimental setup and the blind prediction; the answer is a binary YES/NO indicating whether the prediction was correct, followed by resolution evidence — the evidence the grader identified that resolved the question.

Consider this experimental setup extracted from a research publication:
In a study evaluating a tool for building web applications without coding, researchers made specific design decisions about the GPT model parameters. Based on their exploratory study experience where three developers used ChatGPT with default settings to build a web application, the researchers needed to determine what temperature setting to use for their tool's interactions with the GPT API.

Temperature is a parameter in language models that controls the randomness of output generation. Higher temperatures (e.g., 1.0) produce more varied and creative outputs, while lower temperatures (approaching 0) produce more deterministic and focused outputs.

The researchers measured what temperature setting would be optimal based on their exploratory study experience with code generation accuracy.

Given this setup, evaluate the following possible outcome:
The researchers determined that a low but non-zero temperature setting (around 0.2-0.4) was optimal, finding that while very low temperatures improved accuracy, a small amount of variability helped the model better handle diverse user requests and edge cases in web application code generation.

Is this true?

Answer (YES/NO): NO